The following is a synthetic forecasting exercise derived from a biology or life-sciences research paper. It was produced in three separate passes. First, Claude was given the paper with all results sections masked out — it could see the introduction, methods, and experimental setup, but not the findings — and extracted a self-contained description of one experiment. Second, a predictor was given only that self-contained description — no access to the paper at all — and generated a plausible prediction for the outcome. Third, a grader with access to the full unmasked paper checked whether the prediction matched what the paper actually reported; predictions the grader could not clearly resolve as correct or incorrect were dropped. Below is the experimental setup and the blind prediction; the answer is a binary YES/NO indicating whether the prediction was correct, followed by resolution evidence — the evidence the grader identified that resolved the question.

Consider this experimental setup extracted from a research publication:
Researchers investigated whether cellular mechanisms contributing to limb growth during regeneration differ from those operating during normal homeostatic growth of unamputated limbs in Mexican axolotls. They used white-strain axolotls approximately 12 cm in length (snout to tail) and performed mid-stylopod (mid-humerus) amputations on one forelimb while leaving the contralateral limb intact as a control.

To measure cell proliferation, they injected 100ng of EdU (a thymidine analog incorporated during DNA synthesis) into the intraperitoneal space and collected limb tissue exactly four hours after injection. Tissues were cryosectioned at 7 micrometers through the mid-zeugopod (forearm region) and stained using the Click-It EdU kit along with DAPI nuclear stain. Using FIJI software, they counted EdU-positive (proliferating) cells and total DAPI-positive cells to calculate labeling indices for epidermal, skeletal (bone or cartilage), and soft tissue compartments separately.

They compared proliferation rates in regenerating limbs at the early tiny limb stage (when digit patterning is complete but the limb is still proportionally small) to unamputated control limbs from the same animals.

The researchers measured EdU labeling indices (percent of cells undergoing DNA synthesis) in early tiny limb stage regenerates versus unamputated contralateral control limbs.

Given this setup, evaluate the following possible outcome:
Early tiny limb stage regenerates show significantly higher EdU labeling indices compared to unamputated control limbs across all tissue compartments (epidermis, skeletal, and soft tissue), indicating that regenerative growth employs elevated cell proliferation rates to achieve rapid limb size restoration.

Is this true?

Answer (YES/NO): YES